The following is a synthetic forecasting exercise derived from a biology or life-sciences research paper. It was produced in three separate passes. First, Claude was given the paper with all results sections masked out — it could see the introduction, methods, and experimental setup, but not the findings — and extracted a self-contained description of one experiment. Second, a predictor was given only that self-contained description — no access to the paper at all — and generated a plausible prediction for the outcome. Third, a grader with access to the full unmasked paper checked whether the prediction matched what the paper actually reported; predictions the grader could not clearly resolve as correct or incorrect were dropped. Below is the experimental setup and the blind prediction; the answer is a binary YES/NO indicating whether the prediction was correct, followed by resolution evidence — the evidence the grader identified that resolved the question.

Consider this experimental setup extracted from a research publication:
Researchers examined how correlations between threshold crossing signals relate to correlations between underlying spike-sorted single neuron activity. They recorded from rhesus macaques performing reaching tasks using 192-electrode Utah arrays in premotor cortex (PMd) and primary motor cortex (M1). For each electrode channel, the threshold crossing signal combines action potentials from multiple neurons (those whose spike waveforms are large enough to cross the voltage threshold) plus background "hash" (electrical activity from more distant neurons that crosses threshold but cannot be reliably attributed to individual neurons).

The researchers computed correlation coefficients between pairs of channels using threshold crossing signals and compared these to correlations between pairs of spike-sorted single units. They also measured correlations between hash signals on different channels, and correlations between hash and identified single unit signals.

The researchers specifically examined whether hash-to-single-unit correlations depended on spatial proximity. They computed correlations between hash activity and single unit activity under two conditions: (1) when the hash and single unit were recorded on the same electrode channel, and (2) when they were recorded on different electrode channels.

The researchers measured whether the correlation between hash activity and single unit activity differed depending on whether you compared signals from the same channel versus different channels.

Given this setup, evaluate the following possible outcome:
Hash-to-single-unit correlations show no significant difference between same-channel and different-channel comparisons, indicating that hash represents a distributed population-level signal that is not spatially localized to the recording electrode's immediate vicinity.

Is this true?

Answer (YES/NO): NO